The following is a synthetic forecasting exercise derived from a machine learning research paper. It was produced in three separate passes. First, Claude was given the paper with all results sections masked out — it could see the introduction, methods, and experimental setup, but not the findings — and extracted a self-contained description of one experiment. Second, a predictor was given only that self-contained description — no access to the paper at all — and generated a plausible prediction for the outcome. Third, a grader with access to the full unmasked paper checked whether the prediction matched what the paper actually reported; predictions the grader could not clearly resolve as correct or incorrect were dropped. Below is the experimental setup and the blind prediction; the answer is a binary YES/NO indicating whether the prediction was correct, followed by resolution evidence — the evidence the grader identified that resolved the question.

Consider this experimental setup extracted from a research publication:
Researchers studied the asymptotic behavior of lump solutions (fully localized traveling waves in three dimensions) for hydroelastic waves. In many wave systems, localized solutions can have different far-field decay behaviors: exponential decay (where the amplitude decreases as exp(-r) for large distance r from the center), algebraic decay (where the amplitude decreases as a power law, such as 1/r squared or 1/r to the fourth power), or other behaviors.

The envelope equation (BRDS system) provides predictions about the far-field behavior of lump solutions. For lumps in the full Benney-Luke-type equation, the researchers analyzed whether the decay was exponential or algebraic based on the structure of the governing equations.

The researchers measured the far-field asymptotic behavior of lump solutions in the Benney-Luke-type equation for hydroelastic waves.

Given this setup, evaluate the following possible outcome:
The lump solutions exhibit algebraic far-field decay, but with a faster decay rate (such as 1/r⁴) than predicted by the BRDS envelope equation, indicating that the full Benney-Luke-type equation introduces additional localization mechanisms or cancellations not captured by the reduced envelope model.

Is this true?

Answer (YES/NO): NO